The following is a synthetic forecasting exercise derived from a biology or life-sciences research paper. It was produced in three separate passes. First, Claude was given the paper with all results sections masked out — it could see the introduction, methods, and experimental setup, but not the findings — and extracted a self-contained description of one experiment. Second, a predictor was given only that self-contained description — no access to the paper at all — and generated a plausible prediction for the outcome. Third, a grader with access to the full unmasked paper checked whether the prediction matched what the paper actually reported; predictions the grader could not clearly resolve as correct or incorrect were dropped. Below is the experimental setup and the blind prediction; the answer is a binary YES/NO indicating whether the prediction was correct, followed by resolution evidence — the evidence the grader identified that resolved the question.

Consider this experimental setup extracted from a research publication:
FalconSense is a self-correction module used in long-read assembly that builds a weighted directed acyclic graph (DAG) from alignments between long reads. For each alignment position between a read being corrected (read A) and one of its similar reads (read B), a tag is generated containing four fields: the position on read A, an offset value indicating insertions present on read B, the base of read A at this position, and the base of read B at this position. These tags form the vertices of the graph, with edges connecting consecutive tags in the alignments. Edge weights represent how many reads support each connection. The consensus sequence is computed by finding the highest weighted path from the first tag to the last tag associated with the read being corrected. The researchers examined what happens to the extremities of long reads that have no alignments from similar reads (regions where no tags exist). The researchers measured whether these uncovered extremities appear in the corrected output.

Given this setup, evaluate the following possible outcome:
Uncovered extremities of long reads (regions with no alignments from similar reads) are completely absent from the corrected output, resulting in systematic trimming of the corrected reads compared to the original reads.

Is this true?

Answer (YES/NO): YES